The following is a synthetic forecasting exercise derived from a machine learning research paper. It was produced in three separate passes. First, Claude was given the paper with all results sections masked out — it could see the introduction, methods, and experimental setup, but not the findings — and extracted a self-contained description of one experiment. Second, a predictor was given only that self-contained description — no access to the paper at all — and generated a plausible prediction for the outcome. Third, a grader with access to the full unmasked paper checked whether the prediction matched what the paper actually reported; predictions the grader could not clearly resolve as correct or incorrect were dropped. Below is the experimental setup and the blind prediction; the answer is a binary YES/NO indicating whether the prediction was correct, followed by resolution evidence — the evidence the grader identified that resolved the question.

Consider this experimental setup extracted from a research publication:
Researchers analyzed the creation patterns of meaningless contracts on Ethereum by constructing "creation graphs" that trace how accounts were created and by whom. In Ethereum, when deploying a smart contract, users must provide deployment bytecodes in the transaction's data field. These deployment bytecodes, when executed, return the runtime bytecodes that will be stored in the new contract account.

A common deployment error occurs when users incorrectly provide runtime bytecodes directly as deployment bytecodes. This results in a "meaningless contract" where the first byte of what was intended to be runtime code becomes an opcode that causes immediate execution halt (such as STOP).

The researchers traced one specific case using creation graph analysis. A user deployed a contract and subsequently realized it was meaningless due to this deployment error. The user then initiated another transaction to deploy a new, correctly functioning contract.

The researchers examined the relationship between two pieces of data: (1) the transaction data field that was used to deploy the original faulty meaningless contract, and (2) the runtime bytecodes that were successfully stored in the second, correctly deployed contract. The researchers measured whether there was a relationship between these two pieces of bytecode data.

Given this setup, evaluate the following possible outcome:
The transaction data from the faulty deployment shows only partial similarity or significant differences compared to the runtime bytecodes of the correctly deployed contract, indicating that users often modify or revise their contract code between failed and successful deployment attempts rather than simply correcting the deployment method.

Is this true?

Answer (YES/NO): NO